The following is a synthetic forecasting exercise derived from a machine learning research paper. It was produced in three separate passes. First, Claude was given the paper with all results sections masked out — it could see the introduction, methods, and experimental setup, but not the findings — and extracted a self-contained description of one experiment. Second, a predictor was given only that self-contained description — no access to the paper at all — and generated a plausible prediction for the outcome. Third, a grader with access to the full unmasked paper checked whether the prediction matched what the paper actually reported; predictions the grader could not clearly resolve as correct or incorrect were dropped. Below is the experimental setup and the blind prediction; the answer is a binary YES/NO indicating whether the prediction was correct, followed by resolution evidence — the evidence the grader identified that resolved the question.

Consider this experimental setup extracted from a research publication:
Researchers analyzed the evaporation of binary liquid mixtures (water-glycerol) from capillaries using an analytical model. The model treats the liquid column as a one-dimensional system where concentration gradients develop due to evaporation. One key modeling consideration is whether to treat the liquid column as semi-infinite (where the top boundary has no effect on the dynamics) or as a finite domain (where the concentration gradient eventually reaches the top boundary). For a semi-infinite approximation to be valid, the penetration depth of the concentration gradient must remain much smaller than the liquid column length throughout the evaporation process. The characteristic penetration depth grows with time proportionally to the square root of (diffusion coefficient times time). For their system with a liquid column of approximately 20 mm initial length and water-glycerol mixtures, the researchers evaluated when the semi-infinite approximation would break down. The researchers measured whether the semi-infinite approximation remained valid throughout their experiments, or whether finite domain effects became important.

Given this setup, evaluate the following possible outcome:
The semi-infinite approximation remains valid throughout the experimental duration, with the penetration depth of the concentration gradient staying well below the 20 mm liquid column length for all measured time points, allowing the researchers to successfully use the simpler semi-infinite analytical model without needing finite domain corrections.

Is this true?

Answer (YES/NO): NO